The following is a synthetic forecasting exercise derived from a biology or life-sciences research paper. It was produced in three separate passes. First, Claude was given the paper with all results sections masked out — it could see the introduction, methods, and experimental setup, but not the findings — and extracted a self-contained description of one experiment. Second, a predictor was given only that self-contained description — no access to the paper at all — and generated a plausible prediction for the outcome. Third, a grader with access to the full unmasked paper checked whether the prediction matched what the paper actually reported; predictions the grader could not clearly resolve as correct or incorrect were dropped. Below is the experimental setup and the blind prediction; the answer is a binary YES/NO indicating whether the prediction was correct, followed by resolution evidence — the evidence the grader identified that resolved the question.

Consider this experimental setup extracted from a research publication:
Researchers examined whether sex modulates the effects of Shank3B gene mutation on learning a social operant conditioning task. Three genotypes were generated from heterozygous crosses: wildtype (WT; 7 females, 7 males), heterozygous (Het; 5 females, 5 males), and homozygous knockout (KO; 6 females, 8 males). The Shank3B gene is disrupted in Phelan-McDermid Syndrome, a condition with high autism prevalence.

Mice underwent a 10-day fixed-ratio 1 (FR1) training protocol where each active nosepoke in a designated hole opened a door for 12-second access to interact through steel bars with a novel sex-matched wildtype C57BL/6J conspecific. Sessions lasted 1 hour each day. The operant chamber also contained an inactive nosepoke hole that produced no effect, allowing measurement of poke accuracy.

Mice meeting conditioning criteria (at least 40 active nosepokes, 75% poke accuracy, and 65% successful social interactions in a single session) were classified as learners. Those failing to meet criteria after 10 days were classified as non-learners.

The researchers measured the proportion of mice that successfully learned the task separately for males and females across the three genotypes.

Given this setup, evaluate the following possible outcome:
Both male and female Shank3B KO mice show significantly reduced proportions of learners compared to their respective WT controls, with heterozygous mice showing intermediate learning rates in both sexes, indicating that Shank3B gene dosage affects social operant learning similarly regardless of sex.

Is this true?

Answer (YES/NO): NO